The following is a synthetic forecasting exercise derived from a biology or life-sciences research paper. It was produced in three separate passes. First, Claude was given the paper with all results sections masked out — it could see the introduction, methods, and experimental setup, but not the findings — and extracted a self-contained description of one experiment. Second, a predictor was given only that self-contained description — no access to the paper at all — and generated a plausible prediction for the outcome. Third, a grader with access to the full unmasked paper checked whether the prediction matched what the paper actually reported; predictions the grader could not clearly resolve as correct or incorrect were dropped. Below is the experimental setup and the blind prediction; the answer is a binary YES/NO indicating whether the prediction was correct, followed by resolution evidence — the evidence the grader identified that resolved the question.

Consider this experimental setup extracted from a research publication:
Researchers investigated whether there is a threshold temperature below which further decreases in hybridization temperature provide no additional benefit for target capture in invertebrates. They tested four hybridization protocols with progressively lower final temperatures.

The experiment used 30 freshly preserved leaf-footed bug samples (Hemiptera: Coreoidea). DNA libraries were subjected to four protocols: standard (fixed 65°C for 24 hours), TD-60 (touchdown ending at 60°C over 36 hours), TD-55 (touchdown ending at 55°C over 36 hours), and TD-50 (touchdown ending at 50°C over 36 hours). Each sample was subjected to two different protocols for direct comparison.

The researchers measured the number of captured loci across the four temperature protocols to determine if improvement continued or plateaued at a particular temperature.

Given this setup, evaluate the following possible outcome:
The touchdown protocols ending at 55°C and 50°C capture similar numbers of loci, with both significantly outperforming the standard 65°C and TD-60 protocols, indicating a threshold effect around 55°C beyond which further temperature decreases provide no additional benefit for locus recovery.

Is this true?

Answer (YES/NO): NO